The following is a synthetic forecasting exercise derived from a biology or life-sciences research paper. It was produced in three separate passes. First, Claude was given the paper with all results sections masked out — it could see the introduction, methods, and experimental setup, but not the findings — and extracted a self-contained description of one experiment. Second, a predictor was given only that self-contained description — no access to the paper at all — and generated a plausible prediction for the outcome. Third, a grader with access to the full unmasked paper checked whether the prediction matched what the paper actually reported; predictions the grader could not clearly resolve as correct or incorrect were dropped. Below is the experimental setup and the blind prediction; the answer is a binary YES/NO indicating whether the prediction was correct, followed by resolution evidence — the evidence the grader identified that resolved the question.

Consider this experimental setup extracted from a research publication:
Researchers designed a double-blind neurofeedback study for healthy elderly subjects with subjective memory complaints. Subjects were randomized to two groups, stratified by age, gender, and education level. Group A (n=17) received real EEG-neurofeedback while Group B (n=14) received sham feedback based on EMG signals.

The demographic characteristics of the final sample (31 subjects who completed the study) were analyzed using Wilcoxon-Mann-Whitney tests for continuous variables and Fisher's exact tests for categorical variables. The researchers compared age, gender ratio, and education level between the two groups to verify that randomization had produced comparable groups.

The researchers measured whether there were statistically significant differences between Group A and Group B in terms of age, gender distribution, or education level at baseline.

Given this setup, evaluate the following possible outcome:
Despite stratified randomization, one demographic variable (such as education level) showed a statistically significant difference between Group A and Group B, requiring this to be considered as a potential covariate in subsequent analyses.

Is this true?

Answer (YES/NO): NO